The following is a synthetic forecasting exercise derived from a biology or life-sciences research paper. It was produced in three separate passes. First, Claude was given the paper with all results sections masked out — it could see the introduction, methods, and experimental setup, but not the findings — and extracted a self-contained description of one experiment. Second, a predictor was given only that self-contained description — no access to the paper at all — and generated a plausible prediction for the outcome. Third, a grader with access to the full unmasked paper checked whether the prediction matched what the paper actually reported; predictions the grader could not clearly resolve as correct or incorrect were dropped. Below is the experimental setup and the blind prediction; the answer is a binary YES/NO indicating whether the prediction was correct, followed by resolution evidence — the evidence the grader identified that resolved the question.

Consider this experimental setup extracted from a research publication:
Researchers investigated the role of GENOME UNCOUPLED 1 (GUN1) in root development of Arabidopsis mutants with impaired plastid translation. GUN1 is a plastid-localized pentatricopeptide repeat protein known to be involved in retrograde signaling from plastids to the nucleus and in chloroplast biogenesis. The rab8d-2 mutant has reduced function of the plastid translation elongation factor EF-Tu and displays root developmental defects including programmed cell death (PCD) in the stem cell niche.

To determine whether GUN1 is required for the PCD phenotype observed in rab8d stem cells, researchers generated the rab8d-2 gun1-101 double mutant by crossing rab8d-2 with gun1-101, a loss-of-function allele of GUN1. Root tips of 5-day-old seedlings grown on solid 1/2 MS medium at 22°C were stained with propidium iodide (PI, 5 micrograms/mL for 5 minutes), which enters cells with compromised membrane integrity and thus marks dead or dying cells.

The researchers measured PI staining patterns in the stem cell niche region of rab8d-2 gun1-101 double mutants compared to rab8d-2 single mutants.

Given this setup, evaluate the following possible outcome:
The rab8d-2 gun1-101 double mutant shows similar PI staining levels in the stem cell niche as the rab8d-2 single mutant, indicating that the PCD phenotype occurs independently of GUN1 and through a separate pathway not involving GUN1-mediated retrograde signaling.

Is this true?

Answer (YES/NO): NO